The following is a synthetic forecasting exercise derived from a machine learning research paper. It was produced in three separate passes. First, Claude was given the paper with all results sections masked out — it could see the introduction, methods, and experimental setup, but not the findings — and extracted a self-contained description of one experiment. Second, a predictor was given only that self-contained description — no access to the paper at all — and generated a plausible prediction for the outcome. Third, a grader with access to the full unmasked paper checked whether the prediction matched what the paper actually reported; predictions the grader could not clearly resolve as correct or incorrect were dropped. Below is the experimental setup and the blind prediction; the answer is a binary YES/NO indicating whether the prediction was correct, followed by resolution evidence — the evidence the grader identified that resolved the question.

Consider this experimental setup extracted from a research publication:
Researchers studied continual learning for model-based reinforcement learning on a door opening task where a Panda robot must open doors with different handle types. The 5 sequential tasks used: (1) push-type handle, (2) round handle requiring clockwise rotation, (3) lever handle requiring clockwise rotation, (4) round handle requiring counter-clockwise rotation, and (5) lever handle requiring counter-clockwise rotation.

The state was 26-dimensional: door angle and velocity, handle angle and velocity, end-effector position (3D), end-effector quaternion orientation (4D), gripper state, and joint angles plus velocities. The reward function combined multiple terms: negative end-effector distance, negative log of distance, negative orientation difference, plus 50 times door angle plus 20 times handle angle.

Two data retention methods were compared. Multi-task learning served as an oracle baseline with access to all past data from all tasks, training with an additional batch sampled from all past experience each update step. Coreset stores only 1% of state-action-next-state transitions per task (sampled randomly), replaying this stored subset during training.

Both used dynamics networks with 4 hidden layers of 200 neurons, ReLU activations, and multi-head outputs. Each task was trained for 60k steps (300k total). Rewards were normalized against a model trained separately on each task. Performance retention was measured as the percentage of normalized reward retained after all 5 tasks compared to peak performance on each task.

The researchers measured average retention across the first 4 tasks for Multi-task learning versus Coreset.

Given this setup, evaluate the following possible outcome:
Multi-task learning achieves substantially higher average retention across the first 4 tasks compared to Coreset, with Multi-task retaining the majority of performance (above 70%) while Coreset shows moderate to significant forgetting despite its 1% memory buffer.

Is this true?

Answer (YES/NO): NO